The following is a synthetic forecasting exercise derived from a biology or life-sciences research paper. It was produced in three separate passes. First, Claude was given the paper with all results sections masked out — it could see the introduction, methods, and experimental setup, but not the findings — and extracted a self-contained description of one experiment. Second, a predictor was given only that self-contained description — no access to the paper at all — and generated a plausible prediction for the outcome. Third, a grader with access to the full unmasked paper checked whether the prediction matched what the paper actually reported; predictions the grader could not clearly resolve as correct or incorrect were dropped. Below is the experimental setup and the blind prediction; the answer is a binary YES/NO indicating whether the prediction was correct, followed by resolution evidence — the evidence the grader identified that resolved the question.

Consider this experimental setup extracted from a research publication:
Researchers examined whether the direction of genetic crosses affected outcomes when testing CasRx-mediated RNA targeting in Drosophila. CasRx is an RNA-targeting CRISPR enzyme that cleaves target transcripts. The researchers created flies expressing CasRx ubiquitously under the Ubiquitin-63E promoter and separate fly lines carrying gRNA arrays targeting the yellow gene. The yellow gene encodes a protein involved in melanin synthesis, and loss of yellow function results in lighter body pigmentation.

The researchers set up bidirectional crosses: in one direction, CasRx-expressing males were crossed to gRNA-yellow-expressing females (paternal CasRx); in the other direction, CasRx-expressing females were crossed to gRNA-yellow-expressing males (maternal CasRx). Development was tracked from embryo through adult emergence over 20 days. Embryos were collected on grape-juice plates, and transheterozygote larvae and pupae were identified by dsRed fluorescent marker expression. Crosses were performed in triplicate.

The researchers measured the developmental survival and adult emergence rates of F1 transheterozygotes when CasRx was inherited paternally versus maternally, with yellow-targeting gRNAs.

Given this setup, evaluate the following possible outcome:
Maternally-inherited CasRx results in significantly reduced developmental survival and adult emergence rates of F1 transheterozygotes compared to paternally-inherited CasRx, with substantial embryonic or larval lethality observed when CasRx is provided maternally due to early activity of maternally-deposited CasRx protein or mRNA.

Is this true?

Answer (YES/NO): NO